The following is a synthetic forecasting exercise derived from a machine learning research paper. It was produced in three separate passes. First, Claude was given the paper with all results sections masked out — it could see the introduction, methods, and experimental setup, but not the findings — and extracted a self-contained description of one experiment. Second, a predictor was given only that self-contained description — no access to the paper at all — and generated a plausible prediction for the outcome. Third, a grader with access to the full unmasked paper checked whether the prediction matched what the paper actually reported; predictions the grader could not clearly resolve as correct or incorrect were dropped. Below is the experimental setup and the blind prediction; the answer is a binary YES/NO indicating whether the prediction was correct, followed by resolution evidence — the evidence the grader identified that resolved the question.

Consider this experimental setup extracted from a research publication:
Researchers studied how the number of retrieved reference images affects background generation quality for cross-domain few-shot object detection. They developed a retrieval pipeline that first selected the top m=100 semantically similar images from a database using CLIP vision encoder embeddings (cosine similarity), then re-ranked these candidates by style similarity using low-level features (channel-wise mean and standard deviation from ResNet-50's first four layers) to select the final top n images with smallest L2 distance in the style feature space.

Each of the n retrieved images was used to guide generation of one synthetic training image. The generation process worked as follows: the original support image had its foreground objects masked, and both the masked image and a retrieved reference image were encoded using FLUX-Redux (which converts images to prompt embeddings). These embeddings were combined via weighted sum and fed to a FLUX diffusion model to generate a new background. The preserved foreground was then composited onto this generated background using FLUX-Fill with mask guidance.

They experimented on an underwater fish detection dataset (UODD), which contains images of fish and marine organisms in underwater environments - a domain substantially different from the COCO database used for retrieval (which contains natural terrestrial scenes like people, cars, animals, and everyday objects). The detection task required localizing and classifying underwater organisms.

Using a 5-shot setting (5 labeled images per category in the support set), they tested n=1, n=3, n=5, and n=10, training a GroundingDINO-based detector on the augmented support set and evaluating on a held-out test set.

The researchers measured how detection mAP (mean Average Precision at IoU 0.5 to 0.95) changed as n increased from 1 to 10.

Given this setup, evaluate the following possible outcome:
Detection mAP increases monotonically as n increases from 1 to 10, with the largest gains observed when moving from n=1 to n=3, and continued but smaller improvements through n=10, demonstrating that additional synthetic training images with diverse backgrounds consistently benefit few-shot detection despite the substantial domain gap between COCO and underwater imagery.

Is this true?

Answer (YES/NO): NO